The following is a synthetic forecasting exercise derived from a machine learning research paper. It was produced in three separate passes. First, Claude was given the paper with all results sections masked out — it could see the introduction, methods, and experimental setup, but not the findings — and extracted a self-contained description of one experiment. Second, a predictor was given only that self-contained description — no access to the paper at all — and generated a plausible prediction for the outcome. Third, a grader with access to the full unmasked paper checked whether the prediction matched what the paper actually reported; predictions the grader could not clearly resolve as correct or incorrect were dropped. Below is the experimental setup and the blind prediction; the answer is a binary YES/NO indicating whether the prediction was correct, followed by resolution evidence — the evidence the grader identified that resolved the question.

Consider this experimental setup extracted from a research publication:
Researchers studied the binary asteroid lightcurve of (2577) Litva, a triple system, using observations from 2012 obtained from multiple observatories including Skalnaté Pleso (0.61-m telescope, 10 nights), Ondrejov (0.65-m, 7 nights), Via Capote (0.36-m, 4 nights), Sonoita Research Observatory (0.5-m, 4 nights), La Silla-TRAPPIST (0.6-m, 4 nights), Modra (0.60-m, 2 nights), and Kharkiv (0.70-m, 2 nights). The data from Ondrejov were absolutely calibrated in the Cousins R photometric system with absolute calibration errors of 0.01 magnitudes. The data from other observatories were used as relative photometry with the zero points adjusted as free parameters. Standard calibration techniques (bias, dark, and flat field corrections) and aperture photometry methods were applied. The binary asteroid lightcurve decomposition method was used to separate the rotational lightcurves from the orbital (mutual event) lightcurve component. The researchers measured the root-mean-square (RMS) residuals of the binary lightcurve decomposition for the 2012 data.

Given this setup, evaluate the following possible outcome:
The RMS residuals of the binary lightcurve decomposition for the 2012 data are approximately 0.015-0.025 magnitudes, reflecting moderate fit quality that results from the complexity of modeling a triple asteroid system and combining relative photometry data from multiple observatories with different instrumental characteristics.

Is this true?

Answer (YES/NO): NO